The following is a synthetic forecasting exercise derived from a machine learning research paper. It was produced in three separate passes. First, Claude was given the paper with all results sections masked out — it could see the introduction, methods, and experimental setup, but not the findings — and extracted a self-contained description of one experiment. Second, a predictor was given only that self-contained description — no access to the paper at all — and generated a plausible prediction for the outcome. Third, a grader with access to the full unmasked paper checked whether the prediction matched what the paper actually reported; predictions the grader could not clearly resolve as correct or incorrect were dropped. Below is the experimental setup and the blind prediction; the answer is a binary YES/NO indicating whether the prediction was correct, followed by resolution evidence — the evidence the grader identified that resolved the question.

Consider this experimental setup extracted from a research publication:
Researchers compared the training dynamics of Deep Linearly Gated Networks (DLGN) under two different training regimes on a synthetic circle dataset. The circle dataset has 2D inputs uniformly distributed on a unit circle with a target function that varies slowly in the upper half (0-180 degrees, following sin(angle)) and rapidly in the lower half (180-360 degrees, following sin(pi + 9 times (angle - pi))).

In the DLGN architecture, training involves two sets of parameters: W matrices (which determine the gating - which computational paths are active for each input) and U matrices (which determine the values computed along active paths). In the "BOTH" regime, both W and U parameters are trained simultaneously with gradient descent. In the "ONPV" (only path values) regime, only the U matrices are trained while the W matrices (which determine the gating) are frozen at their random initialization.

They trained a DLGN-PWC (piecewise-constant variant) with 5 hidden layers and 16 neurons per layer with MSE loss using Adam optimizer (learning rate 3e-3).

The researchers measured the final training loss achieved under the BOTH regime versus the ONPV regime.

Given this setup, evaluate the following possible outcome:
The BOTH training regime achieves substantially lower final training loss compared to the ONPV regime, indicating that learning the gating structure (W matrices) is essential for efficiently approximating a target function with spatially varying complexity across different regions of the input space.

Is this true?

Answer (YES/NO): YES